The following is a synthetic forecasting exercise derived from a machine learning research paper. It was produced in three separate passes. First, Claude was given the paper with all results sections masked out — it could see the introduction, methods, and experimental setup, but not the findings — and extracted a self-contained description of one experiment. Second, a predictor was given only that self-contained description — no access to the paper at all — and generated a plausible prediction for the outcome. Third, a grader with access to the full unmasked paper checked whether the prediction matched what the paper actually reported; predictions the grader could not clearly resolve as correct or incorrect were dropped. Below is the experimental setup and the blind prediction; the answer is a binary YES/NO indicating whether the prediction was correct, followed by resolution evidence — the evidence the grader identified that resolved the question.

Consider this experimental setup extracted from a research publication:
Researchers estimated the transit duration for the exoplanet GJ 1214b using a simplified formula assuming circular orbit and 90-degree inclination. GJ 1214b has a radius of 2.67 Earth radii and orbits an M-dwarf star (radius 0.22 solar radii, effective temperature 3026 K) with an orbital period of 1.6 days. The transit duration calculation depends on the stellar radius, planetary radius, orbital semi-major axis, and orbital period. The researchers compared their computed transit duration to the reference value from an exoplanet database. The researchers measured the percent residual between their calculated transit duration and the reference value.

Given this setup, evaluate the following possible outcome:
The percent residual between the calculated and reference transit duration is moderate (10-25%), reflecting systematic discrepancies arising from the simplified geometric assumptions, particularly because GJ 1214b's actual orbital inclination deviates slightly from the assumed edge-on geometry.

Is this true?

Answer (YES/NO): NO